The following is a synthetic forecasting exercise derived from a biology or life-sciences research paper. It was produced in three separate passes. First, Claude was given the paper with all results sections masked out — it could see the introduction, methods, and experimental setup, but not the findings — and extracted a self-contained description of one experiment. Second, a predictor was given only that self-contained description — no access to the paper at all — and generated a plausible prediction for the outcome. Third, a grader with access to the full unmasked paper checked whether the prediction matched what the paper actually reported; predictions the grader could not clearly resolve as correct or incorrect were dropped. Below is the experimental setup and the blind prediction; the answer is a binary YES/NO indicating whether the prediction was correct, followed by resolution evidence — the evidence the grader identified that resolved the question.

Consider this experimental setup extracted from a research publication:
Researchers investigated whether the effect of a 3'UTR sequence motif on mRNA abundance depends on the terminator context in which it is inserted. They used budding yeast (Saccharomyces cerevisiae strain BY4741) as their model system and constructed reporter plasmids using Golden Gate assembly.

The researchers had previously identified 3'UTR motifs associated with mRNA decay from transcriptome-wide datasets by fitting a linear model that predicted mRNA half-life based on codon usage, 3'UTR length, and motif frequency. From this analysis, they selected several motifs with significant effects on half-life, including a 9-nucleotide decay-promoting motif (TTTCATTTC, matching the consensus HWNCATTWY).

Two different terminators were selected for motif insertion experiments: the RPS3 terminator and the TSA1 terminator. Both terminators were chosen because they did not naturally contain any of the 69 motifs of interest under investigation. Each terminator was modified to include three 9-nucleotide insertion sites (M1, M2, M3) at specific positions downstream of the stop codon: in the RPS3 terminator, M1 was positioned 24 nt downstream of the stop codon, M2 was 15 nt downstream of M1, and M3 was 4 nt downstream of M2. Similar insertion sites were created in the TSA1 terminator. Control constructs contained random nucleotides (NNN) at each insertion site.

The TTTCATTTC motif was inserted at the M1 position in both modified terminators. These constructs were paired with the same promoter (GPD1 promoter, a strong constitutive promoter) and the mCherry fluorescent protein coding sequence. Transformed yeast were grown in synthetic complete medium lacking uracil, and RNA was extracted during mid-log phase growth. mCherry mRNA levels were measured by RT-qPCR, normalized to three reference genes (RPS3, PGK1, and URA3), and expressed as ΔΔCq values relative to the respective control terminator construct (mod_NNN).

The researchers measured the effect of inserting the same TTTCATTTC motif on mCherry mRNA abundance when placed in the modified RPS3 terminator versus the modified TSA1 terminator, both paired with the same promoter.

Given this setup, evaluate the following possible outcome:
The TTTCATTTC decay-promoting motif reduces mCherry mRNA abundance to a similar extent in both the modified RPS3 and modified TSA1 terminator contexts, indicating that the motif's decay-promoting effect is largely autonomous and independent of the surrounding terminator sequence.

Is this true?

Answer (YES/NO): NO